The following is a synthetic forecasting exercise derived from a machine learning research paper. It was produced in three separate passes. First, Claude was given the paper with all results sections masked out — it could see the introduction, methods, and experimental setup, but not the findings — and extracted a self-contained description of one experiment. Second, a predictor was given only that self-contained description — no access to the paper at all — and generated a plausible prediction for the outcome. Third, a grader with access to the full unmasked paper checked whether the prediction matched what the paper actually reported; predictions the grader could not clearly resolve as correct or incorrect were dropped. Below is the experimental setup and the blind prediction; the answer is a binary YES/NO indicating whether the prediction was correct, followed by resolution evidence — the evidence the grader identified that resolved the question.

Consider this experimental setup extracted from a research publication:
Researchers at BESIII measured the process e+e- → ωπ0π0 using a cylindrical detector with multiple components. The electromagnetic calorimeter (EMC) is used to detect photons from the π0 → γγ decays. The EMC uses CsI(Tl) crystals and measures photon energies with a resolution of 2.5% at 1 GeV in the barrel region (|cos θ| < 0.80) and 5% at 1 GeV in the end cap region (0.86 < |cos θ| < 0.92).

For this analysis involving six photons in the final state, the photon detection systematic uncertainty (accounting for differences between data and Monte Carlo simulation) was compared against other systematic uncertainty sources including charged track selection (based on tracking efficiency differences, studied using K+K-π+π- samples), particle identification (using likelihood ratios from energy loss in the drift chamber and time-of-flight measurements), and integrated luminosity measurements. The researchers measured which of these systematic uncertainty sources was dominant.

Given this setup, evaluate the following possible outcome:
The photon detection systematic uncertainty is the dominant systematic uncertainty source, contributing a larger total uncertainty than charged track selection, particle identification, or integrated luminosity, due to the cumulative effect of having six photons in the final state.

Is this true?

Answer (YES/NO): YES